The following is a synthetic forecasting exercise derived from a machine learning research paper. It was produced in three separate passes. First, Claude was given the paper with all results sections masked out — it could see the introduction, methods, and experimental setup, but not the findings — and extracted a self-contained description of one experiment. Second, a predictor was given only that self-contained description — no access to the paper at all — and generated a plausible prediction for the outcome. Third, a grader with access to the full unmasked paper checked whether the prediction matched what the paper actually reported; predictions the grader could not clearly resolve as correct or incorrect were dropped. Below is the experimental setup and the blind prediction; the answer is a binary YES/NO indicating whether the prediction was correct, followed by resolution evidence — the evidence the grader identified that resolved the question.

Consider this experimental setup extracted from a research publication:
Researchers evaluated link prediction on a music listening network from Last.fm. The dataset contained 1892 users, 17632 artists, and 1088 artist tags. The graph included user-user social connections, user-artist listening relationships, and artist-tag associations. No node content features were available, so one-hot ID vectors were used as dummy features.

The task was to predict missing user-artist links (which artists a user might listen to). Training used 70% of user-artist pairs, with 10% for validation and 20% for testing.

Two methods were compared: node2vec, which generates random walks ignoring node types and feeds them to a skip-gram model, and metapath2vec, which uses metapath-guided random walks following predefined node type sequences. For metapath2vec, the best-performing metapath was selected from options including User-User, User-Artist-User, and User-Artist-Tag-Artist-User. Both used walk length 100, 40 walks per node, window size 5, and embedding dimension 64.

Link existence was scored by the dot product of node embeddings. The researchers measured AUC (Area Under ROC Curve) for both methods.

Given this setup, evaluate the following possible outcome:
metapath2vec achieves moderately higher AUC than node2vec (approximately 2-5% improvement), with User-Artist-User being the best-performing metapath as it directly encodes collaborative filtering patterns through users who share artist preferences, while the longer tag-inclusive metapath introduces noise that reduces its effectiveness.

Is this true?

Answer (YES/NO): NO